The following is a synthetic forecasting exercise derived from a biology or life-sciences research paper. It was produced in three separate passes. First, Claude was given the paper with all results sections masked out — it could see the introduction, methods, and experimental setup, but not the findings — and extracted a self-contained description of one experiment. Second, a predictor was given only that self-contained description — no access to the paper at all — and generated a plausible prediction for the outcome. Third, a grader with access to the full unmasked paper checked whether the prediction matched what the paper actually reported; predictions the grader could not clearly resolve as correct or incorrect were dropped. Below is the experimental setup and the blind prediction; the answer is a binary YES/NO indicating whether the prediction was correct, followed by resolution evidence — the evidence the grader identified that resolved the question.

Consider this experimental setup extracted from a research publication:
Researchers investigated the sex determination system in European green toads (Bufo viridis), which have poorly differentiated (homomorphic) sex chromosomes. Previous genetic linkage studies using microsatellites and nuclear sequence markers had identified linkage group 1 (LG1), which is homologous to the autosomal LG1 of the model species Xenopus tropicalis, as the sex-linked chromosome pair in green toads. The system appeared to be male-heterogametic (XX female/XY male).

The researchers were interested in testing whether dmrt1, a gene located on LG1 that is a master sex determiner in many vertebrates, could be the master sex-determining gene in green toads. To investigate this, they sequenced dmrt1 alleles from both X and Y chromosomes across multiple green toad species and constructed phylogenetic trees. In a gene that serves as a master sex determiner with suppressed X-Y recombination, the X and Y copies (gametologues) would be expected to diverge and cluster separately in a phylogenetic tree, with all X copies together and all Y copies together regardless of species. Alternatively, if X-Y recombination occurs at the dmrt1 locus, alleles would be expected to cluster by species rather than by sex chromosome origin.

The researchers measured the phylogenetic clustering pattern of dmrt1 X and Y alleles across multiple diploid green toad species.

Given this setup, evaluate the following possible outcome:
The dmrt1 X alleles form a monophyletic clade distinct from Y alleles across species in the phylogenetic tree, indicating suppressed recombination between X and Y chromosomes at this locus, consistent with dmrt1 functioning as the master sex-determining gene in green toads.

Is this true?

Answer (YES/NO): NO